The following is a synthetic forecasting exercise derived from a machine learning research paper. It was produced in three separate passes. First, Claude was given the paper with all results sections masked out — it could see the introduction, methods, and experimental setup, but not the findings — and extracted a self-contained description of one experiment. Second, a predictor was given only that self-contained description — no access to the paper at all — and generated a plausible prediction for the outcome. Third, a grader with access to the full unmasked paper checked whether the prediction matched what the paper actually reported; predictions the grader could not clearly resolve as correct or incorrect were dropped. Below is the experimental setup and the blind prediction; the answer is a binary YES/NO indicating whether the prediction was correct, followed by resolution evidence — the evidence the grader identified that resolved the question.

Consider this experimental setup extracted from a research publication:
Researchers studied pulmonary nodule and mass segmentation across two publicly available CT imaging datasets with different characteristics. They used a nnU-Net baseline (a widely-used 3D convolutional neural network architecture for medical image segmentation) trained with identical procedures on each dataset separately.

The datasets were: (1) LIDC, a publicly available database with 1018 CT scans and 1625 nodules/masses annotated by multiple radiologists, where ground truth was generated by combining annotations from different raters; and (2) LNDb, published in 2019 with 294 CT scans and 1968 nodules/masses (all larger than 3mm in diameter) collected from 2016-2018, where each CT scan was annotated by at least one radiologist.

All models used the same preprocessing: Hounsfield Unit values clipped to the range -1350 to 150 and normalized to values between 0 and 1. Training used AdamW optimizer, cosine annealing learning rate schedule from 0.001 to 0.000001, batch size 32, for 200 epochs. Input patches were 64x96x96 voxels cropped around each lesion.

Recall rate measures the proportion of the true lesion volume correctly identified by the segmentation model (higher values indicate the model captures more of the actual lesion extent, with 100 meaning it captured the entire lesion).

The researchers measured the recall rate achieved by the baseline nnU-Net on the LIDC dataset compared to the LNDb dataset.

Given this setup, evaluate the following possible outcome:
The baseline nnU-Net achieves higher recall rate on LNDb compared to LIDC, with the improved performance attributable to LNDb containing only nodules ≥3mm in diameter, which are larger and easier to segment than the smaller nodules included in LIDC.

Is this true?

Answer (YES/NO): NO